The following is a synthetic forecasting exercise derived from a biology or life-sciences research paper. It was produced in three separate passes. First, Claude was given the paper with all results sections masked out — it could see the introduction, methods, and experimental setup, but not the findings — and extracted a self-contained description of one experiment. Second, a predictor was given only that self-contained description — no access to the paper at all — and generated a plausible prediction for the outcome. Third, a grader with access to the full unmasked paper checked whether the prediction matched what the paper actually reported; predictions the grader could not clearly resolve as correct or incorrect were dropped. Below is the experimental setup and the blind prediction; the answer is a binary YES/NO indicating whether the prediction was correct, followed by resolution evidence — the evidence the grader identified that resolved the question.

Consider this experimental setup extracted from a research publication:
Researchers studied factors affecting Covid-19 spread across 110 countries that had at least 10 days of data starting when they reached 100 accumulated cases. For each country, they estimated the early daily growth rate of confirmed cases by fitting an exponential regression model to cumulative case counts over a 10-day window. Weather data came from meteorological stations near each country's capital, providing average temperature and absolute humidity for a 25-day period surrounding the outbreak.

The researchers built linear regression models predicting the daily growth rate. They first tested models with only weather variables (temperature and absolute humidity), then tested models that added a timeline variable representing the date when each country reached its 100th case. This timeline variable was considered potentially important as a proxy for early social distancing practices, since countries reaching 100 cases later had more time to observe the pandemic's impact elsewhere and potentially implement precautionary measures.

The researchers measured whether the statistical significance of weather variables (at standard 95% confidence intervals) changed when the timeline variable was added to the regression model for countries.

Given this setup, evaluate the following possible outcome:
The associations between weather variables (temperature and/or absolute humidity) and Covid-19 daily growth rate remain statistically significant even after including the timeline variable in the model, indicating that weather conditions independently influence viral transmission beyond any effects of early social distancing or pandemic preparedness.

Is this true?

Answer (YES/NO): NO